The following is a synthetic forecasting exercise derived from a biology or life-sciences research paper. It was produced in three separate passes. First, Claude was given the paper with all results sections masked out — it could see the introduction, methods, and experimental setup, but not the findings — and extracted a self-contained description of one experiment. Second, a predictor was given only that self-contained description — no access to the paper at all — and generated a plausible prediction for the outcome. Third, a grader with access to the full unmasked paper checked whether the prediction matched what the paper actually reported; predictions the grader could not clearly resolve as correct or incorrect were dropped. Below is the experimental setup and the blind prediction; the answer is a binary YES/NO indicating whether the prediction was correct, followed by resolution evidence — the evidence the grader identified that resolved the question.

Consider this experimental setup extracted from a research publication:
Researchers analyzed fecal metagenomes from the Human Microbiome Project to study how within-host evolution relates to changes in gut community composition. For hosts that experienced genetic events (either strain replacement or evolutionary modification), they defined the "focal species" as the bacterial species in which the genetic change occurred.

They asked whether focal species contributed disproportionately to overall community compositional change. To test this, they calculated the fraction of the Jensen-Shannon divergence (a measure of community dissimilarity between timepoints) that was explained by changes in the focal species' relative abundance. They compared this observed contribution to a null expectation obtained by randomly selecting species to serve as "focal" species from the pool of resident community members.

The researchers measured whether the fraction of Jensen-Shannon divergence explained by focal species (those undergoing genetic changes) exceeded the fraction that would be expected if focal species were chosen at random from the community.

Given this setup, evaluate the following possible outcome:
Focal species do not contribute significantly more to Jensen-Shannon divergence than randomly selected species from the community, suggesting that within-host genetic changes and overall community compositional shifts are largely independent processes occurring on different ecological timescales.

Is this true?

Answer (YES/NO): NO